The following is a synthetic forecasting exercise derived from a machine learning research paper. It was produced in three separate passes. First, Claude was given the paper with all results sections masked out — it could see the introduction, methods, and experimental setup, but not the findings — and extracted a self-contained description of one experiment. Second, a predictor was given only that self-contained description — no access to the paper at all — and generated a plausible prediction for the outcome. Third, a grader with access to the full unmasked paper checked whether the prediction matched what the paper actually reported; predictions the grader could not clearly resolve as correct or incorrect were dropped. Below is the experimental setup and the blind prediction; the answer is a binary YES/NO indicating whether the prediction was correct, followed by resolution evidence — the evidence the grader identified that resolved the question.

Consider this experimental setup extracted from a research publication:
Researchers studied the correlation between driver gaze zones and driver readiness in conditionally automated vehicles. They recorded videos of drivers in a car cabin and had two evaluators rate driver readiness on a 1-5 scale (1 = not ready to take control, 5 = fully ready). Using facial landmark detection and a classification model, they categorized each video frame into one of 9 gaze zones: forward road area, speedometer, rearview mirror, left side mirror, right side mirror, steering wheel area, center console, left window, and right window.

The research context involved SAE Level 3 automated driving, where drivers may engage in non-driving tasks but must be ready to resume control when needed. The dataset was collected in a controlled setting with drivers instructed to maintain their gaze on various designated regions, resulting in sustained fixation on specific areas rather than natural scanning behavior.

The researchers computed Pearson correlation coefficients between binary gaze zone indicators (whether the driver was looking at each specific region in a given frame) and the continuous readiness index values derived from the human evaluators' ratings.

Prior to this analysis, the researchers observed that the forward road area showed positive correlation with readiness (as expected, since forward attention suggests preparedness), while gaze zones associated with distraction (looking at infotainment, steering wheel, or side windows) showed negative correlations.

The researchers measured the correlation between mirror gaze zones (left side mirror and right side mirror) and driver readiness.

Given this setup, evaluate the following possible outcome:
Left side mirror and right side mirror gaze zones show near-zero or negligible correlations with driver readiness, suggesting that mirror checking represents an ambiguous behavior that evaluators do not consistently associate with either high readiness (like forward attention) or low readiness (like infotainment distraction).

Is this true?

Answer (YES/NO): NO